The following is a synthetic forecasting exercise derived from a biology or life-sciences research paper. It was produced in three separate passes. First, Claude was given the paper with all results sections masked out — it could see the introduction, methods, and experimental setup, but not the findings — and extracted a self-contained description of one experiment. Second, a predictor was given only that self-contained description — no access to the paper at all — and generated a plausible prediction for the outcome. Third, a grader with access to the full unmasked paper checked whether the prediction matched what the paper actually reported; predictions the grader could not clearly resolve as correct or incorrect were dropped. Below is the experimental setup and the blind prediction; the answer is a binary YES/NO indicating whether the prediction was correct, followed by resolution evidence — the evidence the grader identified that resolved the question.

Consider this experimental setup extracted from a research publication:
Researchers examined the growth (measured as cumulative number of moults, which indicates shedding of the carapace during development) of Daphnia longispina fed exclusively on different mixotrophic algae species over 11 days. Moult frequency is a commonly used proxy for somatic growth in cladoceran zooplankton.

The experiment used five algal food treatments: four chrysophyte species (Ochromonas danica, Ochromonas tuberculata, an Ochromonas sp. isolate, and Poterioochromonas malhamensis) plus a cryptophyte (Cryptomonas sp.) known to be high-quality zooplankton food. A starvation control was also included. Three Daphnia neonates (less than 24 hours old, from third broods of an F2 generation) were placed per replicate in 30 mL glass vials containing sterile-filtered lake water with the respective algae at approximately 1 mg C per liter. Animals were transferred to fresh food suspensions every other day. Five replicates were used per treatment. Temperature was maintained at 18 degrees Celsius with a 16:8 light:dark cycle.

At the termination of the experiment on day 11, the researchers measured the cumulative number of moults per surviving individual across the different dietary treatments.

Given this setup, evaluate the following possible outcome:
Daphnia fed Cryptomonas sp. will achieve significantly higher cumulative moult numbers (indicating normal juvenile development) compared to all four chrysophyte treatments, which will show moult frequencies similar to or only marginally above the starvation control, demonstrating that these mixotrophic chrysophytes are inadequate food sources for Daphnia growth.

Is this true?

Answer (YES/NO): NO